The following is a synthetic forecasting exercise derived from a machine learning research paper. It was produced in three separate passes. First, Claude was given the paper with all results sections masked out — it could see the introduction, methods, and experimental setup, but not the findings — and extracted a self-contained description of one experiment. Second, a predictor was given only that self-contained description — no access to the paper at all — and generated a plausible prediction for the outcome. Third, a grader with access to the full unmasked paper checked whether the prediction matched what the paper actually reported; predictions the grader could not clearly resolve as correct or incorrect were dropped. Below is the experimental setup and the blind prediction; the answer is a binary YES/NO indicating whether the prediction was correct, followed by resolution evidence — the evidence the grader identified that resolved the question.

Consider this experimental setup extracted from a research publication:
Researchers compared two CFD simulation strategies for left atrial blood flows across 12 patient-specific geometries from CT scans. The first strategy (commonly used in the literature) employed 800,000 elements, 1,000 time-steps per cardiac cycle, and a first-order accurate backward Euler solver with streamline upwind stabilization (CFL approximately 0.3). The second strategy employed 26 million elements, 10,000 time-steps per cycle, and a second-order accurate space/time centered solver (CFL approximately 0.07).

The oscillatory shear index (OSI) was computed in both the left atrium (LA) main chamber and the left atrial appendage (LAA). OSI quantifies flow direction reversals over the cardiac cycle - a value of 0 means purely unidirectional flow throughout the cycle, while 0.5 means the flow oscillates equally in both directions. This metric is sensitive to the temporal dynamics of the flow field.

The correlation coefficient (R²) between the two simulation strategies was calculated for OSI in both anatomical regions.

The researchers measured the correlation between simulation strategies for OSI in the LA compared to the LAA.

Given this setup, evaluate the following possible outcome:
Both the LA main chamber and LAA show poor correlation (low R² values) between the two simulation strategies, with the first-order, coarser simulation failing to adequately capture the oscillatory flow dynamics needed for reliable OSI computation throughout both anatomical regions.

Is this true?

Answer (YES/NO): YES